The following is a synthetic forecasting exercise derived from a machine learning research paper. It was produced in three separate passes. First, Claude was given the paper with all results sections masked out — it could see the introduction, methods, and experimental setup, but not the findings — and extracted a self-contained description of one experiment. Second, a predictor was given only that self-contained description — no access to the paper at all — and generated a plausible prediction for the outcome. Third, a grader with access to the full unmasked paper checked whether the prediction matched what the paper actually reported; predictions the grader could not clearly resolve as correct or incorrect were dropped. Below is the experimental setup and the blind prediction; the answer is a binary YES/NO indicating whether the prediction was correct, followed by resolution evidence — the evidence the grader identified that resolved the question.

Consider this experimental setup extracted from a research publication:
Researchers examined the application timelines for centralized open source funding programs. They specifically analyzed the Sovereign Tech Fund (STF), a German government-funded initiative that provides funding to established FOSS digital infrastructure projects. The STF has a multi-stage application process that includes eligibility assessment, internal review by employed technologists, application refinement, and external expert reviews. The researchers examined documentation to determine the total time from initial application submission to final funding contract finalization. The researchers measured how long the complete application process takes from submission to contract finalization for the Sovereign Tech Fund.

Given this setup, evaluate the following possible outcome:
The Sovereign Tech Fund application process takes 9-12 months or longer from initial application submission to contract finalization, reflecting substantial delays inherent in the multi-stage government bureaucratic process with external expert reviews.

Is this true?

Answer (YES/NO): NO